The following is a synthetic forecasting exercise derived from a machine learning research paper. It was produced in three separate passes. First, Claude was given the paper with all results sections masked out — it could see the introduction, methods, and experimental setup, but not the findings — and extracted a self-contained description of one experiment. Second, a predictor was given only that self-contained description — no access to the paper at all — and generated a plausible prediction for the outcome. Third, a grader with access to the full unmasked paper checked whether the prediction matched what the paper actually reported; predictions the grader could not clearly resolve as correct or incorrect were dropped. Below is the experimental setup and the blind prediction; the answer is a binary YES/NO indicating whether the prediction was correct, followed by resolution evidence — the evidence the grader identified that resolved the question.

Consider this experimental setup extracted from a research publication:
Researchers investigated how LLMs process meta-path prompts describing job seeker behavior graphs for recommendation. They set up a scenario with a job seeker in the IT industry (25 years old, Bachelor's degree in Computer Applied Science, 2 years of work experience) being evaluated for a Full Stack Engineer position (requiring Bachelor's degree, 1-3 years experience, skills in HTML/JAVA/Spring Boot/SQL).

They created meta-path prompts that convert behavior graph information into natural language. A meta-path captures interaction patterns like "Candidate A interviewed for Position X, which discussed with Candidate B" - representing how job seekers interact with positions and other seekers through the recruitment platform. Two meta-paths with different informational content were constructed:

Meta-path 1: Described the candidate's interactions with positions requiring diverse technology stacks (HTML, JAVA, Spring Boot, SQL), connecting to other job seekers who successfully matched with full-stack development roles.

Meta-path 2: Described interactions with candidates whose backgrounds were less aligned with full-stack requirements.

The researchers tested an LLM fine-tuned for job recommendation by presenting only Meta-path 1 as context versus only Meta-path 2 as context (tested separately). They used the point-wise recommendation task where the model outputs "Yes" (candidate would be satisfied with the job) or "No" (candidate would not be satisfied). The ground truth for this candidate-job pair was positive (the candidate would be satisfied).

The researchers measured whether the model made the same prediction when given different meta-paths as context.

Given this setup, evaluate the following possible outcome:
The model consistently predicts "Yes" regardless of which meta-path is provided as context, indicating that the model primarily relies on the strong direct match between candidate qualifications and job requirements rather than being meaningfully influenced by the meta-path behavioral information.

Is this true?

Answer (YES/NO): NO